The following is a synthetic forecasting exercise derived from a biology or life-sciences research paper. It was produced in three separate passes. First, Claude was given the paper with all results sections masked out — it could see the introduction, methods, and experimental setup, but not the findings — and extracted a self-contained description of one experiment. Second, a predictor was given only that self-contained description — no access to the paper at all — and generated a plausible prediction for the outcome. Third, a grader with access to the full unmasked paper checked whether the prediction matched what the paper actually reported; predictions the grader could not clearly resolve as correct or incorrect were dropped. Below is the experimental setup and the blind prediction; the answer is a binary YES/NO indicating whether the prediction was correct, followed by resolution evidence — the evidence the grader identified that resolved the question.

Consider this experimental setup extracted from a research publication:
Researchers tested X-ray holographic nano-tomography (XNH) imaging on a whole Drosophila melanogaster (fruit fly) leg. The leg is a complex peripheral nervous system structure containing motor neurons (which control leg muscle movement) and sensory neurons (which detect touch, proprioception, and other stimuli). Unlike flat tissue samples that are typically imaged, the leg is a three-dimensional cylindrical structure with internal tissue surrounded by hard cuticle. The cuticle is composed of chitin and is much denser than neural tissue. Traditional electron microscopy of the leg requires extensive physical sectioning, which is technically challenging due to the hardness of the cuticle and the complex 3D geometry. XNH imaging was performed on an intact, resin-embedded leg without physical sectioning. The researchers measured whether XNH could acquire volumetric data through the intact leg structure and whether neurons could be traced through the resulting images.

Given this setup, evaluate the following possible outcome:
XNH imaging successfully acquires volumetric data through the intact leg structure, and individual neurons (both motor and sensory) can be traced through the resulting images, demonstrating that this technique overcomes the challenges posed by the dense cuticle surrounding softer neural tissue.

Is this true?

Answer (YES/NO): YES